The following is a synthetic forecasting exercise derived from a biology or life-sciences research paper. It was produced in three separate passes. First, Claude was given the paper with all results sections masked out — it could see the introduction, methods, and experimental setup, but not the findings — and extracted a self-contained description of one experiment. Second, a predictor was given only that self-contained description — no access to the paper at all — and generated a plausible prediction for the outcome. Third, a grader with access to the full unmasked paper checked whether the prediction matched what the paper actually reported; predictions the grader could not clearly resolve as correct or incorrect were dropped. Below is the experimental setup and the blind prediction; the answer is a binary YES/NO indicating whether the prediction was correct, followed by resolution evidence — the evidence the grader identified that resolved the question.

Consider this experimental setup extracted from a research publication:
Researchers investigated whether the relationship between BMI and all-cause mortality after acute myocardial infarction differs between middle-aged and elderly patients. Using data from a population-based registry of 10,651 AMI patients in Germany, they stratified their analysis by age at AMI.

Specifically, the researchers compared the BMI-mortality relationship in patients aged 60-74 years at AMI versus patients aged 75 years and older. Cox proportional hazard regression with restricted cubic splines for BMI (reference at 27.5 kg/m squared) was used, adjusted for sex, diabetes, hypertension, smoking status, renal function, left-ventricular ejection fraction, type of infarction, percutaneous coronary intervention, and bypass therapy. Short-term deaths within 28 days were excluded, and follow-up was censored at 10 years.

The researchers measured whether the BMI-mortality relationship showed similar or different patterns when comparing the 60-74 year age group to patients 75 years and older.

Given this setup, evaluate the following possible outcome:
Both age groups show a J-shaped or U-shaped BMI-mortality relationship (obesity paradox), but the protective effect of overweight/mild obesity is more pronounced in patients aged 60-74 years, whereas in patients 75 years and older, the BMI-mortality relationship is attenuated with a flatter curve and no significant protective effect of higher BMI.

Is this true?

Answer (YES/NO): NO